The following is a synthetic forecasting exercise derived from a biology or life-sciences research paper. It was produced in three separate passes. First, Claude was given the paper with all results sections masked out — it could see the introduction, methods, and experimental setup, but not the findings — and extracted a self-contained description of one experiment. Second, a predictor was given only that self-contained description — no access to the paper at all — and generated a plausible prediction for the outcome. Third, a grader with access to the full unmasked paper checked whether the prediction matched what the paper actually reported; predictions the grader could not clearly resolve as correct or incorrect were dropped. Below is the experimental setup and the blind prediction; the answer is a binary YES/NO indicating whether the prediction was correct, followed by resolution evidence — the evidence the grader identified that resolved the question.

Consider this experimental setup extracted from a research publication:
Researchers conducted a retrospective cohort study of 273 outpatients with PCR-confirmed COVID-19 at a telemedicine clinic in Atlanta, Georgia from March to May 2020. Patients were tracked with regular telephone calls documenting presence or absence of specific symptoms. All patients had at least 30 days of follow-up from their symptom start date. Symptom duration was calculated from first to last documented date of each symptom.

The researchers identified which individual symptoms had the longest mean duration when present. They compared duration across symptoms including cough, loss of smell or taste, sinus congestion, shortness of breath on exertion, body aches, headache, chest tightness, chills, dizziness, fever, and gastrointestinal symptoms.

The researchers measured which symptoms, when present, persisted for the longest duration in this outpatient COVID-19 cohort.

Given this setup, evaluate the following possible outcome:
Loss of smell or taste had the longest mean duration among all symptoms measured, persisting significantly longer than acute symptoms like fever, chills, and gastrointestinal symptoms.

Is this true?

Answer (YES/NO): NO